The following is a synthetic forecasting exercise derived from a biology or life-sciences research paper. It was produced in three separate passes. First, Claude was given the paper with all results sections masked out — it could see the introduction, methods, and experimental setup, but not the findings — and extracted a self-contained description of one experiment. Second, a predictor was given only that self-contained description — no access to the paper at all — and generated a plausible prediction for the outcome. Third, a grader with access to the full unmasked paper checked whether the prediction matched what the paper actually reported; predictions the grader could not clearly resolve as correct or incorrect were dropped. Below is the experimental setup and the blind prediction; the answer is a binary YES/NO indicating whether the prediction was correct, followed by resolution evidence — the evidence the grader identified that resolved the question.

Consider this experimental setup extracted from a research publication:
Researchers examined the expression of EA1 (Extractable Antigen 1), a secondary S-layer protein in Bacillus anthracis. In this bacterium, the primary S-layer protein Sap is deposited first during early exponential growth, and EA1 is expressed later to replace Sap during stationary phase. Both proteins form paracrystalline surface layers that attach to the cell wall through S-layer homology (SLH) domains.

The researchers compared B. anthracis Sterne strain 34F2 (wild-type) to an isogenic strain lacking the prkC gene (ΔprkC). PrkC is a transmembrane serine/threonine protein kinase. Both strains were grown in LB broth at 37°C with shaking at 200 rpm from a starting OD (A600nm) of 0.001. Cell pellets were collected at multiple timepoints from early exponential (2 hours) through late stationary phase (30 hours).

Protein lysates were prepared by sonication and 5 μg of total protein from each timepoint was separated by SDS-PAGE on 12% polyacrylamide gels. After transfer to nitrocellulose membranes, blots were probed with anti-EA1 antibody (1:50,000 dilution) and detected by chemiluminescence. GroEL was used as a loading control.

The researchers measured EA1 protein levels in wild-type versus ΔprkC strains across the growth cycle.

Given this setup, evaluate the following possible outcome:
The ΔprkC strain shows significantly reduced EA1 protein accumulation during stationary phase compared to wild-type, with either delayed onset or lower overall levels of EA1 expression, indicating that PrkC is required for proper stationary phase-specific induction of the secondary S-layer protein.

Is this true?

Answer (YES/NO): YES